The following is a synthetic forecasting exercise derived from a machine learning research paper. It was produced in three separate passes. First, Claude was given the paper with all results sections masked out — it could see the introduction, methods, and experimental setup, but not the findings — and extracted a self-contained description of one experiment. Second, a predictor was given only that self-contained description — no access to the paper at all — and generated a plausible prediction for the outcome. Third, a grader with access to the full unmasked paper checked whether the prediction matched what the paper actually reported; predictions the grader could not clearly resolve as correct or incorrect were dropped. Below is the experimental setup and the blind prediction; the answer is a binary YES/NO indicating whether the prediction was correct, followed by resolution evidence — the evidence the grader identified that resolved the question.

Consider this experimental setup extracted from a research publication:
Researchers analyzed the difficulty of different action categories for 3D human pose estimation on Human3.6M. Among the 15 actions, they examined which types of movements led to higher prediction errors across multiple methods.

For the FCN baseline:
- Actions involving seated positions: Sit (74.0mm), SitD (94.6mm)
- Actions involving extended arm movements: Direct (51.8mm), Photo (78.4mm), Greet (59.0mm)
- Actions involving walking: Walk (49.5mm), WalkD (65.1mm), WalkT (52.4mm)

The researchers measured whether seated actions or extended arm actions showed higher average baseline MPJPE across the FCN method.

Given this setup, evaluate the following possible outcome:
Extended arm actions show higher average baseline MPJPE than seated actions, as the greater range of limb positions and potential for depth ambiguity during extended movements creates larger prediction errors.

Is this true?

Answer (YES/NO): NO